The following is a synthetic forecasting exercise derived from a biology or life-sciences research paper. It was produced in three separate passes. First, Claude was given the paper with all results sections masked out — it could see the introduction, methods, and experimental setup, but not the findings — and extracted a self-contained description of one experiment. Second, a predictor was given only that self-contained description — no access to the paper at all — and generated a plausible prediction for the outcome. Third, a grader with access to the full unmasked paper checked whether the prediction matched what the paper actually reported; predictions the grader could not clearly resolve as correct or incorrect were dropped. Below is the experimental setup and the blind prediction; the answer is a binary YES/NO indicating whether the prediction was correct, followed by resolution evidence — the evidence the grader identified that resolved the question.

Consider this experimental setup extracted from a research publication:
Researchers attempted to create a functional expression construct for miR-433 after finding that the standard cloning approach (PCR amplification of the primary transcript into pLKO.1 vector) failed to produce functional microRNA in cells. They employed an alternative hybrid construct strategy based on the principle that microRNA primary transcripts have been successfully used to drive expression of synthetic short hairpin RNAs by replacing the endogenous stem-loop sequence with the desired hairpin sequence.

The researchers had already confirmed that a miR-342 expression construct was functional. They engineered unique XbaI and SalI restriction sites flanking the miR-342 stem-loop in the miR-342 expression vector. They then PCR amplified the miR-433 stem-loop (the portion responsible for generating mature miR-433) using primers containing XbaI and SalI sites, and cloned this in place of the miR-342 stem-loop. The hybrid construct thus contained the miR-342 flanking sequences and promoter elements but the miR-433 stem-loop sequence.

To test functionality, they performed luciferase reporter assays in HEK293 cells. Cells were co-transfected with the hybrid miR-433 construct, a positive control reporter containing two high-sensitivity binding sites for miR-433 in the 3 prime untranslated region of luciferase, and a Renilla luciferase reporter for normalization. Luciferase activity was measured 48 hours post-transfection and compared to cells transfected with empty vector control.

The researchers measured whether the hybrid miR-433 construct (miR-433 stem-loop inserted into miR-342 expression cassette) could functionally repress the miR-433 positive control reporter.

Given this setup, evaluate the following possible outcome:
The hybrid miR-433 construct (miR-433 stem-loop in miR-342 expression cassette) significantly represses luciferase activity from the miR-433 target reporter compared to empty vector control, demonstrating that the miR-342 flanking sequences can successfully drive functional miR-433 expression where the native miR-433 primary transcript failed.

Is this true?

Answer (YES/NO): YES